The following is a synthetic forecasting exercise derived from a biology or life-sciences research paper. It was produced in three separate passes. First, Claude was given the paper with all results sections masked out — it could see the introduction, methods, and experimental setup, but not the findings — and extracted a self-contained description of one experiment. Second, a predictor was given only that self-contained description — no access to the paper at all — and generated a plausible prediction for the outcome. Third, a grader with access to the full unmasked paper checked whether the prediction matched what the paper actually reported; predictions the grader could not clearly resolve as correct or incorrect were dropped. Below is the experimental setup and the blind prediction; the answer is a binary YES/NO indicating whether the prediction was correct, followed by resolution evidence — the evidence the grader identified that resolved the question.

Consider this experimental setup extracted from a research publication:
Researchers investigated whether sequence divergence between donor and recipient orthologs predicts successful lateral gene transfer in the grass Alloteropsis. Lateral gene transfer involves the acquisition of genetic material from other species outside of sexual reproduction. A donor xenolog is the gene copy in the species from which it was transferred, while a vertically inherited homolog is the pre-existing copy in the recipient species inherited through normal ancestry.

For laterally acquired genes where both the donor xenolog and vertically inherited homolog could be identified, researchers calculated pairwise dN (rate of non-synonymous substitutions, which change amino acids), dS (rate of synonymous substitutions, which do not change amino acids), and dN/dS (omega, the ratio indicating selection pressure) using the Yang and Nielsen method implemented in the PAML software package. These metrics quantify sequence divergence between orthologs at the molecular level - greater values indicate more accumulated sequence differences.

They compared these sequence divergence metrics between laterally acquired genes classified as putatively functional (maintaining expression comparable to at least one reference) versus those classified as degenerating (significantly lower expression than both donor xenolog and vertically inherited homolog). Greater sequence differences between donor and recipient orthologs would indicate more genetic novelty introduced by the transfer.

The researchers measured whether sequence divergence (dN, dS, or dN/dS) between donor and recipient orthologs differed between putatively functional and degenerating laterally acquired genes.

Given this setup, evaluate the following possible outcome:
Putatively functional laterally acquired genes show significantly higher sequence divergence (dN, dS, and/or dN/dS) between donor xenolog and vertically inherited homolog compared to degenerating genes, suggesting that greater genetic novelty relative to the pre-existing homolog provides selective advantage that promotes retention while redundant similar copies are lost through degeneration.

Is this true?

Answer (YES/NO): NO